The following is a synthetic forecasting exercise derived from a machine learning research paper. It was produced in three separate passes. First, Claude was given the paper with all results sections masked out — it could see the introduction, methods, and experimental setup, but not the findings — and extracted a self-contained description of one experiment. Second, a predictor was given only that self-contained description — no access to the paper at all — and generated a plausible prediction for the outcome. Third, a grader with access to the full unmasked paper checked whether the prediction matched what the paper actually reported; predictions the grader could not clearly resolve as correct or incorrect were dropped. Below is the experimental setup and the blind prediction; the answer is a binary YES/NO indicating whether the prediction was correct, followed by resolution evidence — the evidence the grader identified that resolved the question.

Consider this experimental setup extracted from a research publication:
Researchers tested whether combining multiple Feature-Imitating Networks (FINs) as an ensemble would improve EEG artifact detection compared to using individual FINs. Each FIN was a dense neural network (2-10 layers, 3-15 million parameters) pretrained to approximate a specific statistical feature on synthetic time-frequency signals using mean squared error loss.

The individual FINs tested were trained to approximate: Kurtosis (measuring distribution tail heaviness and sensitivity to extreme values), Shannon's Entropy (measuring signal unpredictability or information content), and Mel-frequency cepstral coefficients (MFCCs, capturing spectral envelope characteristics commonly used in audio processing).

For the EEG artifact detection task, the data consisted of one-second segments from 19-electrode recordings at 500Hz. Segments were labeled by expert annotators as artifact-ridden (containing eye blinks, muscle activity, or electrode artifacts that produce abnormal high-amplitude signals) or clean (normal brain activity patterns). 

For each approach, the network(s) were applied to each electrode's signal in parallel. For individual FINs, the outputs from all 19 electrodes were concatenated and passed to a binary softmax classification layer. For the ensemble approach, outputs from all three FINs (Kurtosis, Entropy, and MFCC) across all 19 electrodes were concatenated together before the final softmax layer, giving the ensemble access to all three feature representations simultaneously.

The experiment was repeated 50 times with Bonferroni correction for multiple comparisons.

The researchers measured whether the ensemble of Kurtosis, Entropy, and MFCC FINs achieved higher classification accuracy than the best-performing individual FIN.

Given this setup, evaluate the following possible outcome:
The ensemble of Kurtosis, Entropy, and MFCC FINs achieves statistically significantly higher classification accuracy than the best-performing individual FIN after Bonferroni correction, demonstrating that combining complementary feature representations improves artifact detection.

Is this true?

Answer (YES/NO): NO